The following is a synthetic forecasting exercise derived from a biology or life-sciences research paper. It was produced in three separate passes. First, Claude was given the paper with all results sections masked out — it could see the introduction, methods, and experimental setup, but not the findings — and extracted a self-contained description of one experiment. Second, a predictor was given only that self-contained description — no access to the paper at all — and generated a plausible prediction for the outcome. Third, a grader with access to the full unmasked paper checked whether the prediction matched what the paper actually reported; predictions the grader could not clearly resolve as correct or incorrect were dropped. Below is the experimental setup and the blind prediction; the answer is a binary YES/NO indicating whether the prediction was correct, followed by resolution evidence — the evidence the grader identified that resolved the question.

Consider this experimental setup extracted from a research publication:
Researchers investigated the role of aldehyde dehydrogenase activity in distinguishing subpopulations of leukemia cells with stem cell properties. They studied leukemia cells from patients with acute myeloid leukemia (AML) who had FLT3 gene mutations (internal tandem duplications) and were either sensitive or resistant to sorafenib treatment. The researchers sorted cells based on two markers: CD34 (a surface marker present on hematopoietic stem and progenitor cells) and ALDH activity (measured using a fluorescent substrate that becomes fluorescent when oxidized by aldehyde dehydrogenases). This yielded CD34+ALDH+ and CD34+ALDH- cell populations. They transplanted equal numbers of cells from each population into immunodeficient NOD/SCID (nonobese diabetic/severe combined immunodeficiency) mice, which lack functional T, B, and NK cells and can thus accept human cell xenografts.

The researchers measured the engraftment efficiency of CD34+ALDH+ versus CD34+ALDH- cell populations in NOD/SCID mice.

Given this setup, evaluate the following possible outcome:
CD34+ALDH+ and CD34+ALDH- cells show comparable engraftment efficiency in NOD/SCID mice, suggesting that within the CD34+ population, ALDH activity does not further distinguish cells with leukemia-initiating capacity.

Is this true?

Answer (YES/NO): NO